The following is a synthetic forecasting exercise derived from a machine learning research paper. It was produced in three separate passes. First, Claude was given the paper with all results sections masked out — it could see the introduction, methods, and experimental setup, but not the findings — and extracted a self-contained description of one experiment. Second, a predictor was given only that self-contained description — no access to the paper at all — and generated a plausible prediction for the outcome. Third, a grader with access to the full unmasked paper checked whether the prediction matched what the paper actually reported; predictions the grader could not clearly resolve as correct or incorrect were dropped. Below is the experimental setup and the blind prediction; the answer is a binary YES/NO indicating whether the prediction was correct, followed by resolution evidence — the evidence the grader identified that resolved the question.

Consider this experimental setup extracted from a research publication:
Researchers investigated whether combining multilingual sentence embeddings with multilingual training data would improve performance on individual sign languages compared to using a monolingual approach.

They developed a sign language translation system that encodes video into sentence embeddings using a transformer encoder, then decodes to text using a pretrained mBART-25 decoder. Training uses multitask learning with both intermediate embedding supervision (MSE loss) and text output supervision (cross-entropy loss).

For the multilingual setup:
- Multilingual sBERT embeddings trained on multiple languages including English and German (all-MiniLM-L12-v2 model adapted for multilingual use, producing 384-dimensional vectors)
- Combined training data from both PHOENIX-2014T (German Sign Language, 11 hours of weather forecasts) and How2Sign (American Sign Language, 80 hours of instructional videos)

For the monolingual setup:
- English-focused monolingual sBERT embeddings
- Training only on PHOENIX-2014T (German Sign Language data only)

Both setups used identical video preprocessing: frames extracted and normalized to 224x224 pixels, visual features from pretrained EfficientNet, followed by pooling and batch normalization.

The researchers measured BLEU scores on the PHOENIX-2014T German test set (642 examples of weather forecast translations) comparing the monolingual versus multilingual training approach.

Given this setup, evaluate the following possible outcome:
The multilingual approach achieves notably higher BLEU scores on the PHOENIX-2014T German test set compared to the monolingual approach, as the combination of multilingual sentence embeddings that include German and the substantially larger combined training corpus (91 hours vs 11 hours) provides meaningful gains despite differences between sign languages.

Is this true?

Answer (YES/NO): NO